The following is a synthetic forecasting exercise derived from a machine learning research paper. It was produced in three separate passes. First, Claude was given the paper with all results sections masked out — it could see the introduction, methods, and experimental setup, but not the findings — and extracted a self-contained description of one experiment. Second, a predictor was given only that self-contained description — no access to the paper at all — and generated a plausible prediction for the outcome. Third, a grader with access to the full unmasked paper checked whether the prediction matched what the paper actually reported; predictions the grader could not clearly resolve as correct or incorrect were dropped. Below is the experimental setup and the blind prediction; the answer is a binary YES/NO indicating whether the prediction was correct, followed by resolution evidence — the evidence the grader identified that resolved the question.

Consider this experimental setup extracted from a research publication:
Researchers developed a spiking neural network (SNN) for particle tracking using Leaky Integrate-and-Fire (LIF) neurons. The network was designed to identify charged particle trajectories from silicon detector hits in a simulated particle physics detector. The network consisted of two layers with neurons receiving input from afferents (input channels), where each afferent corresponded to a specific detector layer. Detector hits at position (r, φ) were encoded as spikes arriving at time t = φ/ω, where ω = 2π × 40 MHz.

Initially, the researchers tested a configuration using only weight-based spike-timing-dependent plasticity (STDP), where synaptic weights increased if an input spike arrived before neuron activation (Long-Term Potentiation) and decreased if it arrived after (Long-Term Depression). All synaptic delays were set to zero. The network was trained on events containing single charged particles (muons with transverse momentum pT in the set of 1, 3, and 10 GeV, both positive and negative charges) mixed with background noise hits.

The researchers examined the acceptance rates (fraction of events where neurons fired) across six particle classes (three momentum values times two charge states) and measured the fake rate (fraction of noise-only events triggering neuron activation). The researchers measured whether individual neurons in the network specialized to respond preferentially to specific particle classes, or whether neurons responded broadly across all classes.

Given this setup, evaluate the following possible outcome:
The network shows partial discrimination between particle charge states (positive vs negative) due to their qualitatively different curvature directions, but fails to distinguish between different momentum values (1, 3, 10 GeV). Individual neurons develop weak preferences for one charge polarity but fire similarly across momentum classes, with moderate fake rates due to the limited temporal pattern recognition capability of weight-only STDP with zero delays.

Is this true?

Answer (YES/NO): NO